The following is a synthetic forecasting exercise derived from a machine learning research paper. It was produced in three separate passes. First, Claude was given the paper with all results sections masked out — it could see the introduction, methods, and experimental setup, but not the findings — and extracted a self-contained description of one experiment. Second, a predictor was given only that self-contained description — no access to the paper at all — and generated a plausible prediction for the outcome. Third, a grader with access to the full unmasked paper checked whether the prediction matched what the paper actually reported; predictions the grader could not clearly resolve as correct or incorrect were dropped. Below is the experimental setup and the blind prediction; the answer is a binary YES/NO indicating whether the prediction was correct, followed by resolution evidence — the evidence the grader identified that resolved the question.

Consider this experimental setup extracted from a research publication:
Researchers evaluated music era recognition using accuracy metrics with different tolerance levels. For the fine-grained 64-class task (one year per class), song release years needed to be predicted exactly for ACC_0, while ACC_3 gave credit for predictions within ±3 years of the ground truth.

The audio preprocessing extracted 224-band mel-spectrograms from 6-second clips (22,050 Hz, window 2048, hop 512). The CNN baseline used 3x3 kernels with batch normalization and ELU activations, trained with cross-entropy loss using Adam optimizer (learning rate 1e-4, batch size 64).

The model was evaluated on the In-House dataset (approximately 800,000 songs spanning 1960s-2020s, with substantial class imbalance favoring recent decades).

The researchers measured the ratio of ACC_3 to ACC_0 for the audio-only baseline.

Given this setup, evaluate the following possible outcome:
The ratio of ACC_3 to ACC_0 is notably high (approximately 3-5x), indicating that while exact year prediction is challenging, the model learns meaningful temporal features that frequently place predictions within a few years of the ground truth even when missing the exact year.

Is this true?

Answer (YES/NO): YES